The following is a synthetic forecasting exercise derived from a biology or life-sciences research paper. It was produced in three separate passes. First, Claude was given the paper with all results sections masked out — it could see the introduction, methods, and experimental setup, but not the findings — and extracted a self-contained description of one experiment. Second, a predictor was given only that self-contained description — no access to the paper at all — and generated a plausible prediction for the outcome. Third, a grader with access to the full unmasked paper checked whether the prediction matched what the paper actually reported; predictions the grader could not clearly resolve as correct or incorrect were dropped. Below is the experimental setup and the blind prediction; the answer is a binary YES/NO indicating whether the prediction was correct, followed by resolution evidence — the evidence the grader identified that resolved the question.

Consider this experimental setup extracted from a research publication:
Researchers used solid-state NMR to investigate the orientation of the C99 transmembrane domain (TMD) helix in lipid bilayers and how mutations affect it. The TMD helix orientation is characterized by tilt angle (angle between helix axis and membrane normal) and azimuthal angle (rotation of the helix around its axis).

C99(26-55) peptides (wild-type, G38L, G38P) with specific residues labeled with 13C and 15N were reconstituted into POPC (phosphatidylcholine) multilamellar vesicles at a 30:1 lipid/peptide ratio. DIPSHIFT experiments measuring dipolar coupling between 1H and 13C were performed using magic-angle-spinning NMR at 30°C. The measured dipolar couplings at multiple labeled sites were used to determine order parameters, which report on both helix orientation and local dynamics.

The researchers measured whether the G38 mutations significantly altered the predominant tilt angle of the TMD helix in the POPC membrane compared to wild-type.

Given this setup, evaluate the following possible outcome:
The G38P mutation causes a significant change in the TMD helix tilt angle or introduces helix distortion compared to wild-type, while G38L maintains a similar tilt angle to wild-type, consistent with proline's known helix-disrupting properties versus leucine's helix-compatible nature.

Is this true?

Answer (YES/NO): NO